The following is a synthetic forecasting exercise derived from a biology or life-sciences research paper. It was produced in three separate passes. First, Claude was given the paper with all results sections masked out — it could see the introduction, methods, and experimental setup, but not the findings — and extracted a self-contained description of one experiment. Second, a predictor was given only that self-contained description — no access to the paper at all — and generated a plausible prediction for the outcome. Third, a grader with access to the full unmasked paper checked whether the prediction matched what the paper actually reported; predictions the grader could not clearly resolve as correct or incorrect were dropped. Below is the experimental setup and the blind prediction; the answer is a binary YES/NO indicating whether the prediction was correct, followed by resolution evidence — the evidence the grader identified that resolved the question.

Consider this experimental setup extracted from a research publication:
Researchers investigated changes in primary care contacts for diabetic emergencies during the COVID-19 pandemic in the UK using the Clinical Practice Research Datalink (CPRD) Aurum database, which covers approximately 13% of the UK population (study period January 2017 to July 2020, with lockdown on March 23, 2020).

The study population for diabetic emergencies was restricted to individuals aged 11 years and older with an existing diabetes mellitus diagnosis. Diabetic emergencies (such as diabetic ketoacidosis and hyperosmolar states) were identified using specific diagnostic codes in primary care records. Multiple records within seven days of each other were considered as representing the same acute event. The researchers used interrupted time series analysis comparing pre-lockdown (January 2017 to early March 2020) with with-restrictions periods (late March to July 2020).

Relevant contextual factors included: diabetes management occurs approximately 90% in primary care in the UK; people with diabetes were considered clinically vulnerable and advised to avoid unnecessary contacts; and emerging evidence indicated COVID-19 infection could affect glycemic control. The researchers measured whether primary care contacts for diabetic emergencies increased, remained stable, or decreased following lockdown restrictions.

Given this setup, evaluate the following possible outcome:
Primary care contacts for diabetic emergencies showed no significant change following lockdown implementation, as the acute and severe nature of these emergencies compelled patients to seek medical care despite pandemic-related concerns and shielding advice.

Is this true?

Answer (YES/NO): NO